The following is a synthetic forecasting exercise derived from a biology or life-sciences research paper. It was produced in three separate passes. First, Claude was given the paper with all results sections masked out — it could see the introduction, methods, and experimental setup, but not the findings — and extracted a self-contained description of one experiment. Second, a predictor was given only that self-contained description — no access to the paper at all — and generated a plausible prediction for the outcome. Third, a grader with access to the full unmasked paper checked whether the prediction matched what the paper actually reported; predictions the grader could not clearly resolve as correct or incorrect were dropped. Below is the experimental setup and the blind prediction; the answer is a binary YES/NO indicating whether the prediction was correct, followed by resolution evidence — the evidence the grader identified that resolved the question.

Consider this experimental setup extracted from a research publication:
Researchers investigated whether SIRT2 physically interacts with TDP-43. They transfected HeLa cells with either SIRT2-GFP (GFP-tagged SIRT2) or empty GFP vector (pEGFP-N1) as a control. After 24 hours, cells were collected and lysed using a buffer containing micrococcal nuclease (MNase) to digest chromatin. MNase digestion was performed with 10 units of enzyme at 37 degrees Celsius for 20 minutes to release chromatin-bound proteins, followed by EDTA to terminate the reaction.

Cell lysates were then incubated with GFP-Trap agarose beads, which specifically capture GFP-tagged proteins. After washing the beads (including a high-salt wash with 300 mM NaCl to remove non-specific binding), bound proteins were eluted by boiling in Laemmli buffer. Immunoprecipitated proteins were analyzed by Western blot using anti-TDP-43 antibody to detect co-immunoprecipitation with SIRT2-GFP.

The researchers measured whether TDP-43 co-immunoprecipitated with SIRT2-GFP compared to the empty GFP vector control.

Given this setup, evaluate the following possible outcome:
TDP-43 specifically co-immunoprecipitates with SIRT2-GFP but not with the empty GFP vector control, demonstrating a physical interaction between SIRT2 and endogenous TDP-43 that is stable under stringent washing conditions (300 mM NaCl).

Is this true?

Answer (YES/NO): YES